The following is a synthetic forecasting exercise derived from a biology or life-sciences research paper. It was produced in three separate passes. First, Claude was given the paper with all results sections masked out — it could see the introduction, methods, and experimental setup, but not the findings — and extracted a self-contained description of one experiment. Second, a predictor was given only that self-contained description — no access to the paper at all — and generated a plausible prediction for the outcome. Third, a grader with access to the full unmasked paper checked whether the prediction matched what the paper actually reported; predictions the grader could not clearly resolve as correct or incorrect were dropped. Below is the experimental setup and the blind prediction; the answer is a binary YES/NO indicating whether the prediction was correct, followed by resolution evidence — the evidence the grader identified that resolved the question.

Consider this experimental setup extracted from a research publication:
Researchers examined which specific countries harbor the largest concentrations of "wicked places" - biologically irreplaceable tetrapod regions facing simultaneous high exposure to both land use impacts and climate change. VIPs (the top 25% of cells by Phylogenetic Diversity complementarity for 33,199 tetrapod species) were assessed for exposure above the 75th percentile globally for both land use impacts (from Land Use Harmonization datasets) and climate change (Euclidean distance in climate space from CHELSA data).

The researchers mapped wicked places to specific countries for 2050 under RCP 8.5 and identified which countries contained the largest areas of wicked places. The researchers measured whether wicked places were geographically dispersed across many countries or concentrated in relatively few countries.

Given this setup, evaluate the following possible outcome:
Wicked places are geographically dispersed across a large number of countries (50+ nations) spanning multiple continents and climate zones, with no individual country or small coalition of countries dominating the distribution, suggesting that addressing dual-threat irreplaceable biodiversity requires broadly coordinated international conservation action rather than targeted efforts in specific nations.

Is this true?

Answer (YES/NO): NO